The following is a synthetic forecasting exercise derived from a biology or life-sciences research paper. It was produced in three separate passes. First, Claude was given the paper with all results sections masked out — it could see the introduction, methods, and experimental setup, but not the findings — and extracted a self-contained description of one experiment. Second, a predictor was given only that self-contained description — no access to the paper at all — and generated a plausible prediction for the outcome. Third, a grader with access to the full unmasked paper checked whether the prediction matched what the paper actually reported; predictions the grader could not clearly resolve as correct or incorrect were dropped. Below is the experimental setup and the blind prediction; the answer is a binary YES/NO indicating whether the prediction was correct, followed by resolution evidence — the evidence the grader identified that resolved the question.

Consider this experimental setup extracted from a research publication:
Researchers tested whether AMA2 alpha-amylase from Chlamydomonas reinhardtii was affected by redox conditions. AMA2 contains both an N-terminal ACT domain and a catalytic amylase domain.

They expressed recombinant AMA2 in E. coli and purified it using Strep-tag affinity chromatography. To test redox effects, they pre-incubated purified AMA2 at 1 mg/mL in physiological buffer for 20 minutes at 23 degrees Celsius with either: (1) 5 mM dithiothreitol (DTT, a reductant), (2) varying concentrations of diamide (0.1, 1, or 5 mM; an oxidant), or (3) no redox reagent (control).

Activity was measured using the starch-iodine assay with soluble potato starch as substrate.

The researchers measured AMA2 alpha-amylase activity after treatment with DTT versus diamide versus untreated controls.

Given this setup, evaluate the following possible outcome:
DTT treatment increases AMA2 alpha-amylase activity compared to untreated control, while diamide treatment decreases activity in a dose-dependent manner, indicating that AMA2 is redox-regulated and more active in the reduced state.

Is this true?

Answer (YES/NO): NO